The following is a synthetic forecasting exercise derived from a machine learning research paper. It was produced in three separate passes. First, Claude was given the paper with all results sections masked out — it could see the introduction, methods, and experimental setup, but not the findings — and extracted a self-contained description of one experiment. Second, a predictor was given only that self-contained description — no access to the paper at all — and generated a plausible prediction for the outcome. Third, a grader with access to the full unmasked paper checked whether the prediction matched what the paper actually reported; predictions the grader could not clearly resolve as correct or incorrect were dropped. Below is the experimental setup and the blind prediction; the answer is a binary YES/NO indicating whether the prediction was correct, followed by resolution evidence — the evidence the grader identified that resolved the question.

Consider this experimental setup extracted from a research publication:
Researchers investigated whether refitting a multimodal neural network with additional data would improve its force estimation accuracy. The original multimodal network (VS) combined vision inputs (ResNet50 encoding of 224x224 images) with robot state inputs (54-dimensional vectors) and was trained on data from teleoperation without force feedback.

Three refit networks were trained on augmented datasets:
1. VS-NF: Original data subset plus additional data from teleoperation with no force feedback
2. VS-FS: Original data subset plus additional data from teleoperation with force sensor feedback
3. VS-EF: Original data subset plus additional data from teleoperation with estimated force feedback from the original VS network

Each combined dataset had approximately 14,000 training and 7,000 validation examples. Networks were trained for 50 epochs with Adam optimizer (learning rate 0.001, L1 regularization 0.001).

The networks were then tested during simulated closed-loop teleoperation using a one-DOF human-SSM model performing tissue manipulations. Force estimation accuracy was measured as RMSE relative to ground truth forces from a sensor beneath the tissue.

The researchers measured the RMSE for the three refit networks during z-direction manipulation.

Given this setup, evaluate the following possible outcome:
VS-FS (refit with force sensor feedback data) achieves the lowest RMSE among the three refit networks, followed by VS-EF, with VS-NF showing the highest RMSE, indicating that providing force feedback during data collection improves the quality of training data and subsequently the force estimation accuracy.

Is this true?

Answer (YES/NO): NO